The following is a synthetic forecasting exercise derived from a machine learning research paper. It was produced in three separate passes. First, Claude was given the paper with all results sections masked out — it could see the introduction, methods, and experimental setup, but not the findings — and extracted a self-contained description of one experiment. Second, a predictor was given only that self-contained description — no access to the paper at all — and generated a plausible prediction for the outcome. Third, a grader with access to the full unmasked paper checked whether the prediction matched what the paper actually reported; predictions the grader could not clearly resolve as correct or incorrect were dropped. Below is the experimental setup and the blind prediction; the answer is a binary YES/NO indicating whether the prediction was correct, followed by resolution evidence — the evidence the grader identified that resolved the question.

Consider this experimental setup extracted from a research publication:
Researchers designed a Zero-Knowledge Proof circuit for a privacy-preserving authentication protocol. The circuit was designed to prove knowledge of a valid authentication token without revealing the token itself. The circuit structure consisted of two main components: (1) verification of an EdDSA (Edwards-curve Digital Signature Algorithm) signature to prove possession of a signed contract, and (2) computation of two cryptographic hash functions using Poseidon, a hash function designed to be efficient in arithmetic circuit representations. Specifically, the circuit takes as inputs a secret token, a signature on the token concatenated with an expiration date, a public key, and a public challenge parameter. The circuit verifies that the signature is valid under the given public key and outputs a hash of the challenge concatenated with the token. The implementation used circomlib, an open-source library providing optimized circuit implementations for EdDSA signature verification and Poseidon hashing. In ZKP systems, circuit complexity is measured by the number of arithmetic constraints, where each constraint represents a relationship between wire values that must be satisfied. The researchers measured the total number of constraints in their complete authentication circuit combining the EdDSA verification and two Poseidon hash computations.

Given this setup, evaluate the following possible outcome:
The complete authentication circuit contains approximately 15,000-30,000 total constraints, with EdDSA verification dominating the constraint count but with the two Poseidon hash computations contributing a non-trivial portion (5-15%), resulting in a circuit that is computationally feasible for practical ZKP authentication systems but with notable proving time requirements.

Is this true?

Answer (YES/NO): NO